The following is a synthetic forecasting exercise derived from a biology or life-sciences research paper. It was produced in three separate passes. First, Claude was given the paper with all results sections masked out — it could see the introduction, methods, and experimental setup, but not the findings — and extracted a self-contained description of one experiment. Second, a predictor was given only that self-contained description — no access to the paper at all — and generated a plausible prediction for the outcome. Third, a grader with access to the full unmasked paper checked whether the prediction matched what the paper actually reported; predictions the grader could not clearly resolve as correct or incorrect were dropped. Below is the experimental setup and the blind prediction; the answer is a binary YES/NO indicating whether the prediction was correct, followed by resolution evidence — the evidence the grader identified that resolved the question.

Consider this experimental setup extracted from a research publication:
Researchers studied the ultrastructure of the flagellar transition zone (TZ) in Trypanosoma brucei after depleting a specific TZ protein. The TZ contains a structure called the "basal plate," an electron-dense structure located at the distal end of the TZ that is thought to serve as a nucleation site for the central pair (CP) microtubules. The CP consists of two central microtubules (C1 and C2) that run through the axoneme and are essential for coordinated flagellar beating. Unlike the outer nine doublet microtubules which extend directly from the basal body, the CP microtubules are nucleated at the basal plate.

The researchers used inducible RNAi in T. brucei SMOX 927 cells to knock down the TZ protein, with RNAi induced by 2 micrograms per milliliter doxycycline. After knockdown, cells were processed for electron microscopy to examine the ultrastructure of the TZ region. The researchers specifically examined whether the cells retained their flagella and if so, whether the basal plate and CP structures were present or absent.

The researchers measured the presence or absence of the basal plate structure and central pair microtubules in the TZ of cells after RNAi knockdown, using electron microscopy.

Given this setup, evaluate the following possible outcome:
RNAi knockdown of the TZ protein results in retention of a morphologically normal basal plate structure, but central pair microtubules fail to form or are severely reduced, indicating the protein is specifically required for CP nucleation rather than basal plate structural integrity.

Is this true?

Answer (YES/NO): NO